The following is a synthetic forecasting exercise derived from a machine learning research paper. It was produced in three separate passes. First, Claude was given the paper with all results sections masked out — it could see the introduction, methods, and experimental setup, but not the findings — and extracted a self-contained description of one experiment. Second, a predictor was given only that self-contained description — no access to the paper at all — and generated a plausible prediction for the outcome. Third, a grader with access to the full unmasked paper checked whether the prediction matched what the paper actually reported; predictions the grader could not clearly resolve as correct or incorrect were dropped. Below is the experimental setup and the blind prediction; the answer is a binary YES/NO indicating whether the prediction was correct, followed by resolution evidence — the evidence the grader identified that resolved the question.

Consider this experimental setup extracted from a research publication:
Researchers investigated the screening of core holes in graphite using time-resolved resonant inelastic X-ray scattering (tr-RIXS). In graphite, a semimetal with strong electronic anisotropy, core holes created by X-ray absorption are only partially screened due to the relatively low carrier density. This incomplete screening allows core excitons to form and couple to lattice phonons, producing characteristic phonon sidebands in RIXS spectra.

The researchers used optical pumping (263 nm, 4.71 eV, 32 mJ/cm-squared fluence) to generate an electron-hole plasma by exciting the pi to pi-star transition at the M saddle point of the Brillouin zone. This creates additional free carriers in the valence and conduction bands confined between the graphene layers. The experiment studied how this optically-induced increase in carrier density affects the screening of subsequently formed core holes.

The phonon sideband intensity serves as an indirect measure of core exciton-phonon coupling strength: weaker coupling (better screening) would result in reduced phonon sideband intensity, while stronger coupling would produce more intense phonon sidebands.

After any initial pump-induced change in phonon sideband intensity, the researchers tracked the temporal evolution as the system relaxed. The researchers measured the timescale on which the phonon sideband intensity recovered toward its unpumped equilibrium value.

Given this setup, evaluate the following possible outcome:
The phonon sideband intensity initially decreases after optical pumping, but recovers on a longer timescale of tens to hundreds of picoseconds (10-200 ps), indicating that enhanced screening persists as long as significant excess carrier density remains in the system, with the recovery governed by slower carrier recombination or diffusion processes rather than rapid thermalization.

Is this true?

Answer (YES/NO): NO